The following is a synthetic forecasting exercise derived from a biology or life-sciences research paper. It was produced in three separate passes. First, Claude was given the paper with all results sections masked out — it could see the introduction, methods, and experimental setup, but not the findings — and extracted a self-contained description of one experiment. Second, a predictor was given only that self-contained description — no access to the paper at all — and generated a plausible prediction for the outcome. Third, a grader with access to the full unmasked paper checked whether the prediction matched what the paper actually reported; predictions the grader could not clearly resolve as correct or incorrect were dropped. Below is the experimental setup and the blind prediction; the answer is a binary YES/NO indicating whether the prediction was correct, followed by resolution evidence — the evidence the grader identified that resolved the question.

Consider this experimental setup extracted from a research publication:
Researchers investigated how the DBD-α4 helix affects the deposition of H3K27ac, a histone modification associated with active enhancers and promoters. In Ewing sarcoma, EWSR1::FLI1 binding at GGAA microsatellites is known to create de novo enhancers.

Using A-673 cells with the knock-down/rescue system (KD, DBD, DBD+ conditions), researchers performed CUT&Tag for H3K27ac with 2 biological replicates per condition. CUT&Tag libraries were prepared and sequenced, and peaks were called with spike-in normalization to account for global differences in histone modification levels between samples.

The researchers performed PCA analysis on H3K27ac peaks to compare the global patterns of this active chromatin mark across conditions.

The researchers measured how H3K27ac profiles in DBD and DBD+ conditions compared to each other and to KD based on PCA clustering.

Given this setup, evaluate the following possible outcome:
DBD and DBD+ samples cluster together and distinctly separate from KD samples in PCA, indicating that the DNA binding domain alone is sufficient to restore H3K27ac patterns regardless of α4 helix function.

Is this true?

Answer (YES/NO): NO